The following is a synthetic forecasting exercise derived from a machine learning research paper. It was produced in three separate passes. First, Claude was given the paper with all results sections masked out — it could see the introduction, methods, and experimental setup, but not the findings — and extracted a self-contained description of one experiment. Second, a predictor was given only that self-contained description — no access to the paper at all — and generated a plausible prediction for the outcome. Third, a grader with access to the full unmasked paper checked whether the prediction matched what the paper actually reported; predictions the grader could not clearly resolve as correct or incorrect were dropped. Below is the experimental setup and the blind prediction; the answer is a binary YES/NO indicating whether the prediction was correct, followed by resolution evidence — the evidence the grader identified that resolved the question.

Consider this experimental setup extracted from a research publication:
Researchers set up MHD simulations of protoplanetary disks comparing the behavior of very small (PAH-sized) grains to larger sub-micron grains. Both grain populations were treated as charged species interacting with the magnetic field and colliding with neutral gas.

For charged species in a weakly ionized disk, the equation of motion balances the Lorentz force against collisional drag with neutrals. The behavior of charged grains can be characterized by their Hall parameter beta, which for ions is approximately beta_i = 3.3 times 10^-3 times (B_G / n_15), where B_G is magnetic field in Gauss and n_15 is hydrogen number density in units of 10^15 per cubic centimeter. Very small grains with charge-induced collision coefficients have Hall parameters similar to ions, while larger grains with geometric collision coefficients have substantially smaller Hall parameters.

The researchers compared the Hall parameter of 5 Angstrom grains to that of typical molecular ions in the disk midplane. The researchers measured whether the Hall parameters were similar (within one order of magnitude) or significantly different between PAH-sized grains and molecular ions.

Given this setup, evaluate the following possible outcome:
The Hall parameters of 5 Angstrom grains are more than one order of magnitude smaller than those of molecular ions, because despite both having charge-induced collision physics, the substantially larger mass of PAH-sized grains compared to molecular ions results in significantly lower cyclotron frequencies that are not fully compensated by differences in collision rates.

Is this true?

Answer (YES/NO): NO